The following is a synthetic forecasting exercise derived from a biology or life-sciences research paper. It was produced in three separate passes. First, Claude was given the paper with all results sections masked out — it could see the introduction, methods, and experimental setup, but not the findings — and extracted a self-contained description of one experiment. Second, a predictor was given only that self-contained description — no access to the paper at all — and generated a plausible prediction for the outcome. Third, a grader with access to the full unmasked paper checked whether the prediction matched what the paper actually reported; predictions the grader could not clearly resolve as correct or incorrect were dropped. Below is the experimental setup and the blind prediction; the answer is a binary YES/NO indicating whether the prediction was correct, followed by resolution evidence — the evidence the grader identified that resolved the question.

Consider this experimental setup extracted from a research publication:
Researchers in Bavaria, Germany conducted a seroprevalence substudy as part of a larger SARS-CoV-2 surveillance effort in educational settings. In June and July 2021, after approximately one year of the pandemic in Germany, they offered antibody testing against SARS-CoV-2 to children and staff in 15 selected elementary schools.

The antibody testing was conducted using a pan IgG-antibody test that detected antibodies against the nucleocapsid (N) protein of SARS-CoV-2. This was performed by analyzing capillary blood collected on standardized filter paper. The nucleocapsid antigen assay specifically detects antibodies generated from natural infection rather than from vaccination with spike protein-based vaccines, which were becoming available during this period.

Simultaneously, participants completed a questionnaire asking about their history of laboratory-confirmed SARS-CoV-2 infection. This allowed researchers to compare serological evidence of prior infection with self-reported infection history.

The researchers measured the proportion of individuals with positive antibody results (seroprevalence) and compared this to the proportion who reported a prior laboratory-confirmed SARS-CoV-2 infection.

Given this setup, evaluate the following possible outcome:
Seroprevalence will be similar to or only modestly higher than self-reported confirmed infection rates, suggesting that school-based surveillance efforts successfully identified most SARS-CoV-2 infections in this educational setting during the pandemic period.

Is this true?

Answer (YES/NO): NO